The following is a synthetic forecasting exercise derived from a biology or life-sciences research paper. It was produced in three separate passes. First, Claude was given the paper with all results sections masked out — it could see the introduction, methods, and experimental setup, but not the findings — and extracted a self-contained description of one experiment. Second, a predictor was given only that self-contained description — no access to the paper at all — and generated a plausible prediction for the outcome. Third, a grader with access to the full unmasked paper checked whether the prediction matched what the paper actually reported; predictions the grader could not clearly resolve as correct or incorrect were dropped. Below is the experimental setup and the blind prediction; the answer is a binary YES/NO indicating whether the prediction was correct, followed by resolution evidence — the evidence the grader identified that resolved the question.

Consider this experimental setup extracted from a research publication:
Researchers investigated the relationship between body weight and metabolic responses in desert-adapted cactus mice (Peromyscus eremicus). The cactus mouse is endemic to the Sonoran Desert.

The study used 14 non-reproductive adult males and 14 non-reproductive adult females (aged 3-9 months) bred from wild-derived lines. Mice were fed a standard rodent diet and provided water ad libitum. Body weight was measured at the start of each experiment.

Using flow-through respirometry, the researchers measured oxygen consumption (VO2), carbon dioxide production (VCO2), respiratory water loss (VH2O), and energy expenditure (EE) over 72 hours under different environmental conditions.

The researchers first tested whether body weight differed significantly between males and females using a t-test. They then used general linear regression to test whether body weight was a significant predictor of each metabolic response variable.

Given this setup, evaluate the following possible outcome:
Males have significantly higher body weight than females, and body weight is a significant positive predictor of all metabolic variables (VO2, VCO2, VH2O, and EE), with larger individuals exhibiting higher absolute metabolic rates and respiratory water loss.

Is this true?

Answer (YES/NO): NO